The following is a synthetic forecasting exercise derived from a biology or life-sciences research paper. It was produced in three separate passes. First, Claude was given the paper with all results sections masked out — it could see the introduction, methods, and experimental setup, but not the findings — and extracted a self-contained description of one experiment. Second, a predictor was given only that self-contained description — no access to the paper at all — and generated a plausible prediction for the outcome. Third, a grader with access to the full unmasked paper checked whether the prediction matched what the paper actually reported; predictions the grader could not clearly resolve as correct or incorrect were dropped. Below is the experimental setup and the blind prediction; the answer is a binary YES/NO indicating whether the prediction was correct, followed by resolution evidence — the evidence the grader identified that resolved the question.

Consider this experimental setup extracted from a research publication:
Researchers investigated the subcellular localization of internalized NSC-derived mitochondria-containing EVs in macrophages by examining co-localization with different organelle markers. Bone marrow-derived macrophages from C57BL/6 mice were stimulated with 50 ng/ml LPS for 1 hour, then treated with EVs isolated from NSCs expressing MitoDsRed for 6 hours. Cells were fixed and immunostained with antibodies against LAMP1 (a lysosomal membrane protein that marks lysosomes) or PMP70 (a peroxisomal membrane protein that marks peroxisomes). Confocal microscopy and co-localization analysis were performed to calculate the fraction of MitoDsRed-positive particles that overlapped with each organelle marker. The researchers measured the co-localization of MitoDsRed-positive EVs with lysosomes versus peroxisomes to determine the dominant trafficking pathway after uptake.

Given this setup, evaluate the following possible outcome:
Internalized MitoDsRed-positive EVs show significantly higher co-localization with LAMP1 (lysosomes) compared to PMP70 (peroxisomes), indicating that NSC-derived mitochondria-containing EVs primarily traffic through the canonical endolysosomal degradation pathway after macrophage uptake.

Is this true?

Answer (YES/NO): NO